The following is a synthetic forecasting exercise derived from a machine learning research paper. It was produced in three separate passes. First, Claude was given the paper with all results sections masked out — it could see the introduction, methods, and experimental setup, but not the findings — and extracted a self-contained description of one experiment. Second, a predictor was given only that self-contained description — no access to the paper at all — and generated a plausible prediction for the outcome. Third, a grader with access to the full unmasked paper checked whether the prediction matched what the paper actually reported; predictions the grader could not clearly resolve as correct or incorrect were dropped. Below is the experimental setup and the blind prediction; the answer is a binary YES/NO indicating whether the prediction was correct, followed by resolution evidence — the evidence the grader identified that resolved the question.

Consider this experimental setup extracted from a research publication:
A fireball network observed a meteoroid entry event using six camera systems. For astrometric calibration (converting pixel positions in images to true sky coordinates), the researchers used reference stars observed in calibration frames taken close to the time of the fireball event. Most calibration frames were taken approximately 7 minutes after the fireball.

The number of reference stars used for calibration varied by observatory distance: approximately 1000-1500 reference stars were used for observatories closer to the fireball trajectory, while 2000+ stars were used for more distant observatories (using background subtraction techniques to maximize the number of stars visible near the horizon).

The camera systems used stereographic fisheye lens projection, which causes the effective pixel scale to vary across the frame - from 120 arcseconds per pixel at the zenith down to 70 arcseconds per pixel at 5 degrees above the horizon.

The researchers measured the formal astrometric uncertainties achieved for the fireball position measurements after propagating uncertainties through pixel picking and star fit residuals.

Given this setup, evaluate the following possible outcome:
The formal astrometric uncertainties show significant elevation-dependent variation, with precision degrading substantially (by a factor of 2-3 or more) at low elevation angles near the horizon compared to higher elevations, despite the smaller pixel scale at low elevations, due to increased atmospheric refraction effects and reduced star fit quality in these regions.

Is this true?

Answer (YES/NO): NO